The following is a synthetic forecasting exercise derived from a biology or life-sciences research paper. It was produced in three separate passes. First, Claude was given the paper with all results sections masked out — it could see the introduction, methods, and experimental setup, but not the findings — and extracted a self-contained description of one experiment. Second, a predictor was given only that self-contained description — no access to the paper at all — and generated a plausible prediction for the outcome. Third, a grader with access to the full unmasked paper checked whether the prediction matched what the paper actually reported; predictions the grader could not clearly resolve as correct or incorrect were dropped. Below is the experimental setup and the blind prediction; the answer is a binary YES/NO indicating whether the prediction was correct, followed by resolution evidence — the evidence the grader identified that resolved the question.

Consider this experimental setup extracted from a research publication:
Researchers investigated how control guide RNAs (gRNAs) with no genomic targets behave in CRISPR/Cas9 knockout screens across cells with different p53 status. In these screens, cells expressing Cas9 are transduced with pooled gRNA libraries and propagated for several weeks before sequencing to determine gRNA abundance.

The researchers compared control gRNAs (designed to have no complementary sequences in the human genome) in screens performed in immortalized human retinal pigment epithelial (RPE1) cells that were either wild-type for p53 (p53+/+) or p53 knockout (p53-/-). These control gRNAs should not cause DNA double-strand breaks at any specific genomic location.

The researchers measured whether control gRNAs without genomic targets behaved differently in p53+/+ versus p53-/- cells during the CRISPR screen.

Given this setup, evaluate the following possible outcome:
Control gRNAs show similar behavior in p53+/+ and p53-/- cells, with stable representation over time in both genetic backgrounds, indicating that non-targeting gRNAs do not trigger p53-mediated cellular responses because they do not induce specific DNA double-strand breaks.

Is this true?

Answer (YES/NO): YES